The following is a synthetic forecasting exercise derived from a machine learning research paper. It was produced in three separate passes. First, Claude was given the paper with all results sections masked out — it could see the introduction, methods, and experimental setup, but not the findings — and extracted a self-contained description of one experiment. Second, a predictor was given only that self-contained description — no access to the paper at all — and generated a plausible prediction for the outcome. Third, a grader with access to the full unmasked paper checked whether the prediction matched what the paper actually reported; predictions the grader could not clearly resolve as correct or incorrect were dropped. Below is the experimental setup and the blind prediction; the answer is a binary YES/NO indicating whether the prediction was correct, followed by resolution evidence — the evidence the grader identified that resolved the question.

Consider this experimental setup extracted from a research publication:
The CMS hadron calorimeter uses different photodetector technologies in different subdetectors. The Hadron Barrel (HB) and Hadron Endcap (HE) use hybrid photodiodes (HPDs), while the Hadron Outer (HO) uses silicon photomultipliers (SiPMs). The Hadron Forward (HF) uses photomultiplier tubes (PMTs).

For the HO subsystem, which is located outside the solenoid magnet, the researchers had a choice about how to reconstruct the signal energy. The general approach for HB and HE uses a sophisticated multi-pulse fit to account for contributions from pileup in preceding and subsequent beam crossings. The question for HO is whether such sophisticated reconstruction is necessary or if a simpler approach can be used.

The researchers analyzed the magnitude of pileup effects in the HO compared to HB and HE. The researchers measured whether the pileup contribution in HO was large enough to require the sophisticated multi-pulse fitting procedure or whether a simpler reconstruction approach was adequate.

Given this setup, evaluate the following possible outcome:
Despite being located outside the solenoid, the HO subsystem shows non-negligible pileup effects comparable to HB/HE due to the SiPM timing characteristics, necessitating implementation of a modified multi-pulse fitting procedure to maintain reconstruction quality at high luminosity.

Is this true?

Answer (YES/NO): NO